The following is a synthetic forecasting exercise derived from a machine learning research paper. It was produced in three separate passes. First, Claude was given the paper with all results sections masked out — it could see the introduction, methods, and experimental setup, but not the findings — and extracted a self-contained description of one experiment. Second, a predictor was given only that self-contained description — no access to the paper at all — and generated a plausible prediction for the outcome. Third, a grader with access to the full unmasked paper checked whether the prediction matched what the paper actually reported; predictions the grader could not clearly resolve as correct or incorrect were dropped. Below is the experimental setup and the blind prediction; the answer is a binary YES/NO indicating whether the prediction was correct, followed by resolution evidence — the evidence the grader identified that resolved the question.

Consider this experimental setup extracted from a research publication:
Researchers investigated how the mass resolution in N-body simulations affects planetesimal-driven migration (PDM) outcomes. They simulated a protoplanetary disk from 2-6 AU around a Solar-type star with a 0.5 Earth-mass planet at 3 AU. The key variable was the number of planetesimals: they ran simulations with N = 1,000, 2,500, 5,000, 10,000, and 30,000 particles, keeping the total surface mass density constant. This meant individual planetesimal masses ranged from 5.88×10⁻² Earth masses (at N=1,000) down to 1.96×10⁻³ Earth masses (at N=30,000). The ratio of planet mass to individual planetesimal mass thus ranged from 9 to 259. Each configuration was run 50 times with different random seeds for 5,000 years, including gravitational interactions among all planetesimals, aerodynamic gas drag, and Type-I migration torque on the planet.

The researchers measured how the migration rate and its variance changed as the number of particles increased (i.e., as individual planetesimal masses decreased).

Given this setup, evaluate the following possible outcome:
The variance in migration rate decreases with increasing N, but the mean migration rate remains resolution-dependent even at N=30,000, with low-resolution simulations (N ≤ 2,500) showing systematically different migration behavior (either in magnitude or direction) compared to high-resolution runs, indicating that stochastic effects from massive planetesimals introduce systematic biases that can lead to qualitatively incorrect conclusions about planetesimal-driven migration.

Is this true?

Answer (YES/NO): NO